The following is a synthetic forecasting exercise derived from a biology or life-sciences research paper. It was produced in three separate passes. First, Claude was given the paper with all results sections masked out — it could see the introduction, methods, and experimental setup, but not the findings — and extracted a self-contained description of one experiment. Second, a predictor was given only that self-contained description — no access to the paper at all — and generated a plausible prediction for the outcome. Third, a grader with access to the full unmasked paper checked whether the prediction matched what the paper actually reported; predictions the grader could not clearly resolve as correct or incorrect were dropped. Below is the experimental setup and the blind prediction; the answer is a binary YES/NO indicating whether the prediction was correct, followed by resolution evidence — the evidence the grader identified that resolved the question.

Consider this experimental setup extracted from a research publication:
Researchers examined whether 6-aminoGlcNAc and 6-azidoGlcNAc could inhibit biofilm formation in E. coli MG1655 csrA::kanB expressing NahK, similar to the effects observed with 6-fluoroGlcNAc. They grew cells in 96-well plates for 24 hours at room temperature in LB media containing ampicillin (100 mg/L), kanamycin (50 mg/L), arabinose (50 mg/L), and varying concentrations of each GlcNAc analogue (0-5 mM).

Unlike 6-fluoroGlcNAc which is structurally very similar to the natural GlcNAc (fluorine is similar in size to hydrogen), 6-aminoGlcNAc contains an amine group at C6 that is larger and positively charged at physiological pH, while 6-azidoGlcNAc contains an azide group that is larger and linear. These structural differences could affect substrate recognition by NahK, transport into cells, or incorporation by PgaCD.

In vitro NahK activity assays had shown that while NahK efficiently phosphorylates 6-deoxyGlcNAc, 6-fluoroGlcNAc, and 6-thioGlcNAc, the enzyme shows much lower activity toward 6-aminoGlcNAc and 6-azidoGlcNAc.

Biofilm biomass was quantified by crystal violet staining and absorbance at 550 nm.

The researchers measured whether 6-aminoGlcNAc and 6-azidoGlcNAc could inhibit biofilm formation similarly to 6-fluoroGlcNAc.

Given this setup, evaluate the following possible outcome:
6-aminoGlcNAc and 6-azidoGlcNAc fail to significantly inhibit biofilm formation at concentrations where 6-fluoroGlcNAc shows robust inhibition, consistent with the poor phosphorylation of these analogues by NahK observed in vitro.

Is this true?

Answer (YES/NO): YES